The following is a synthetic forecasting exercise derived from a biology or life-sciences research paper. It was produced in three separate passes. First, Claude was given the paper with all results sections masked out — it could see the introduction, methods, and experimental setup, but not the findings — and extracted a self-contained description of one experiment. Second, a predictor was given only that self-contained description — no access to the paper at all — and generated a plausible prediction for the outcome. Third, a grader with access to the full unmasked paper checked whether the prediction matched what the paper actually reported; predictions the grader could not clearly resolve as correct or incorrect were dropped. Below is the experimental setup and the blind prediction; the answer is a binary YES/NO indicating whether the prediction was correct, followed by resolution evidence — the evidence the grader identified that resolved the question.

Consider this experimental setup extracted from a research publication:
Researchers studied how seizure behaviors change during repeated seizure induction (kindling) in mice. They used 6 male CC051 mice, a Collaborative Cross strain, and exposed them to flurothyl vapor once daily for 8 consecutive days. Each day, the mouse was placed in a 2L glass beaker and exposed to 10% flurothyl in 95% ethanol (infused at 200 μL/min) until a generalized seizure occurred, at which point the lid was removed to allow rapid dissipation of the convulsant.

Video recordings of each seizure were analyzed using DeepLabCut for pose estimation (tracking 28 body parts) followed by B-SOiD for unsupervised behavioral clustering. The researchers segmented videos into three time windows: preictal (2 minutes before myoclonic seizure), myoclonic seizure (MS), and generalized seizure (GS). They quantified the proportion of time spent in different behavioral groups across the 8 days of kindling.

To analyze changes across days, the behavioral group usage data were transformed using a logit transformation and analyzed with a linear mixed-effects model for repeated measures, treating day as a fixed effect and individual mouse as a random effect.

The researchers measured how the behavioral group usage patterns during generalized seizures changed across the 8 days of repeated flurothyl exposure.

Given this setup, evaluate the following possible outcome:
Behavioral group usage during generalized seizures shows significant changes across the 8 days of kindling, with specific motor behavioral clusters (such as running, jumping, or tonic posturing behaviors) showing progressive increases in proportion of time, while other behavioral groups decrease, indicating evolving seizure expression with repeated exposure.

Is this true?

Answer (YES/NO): NO